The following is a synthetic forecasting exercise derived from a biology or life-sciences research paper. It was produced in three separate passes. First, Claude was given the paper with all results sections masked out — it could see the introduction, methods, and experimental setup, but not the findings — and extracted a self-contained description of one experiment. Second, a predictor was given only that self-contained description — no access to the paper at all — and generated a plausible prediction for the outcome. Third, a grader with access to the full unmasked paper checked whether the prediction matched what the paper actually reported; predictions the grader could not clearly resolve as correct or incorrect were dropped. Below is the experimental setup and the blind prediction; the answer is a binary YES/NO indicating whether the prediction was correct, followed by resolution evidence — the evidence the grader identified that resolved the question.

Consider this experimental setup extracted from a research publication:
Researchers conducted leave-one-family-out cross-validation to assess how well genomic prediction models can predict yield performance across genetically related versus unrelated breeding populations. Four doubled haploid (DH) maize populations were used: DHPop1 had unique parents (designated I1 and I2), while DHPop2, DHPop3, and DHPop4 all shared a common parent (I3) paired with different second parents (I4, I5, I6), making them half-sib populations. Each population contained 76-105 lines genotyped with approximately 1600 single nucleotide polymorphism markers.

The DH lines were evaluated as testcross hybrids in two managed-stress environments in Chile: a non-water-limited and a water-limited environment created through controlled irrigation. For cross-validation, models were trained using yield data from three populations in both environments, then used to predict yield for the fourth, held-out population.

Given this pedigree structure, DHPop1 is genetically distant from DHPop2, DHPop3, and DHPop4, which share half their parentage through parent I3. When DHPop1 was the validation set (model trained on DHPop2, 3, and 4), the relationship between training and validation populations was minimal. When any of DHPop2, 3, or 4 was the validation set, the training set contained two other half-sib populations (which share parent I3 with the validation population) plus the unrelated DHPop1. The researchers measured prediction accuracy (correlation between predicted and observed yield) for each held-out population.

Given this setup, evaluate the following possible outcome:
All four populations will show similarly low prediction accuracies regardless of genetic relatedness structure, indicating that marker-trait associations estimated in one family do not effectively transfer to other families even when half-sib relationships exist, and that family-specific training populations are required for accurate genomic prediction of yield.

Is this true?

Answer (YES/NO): NO